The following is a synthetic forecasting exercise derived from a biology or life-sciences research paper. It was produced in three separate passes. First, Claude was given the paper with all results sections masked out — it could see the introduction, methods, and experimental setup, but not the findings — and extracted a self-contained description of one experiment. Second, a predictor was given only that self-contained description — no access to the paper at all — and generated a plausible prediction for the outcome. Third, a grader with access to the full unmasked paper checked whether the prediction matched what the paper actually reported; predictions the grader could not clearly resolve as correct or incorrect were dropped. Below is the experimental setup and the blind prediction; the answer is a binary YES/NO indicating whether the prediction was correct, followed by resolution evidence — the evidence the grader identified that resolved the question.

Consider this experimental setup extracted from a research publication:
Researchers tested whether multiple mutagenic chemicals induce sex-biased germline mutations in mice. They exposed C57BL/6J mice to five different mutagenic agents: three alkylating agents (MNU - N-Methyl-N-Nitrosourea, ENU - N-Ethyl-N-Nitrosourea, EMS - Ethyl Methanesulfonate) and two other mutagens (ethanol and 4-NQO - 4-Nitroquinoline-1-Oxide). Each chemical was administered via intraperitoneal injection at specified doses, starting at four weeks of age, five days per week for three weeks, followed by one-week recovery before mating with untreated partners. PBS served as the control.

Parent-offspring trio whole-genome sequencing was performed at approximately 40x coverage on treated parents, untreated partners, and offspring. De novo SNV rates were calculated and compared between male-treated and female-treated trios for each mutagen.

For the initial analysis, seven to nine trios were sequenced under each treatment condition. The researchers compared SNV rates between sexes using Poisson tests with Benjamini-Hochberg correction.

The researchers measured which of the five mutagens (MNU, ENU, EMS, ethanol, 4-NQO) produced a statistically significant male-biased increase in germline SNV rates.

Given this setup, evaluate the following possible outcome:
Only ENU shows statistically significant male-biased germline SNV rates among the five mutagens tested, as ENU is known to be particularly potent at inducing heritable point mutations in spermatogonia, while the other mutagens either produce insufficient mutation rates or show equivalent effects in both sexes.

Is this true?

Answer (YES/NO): NO